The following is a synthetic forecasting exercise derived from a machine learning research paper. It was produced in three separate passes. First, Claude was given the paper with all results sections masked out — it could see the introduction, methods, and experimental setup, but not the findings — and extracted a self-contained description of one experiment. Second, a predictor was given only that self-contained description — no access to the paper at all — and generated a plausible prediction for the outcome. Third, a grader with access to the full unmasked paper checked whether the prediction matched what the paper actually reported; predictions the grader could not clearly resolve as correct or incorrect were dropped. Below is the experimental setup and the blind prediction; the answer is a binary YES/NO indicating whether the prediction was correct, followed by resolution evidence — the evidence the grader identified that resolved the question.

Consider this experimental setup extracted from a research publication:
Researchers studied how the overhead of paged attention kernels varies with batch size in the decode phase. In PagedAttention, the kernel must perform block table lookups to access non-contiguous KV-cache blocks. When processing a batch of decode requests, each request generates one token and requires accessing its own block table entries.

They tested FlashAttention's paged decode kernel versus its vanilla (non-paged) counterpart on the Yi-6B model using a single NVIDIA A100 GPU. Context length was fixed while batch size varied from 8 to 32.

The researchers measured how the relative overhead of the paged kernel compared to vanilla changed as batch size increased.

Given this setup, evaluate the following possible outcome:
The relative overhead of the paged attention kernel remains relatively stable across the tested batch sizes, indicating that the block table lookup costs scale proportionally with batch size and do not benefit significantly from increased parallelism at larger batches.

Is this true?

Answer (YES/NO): NO